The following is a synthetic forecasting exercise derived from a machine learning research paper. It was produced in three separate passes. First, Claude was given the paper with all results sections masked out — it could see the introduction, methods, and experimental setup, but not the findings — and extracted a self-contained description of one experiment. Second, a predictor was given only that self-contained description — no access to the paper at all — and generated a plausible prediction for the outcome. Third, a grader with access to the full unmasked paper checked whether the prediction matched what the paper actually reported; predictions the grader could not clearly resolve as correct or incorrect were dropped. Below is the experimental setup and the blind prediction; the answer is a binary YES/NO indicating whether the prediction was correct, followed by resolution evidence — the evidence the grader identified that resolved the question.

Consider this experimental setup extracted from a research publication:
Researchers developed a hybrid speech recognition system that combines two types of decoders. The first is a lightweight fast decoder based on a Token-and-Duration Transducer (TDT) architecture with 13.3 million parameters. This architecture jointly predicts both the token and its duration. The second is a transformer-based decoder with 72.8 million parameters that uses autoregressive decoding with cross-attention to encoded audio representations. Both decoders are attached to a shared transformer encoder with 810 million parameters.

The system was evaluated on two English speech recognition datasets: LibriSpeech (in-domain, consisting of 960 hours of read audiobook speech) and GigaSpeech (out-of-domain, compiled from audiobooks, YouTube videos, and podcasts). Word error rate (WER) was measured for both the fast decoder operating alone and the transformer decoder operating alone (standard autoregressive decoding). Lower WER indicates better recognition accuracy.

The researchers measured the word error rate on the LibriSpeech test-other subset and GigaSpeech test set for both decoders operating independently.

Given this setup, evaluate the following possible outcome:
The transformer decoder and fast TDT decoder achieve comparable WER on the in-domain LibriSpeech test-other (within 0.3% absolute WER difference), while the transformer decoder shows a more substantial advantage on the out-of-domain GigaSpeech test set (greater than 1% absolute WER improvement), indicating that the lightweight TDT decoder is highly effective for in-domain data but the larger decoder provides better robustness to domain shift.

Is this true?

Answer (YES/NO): NO